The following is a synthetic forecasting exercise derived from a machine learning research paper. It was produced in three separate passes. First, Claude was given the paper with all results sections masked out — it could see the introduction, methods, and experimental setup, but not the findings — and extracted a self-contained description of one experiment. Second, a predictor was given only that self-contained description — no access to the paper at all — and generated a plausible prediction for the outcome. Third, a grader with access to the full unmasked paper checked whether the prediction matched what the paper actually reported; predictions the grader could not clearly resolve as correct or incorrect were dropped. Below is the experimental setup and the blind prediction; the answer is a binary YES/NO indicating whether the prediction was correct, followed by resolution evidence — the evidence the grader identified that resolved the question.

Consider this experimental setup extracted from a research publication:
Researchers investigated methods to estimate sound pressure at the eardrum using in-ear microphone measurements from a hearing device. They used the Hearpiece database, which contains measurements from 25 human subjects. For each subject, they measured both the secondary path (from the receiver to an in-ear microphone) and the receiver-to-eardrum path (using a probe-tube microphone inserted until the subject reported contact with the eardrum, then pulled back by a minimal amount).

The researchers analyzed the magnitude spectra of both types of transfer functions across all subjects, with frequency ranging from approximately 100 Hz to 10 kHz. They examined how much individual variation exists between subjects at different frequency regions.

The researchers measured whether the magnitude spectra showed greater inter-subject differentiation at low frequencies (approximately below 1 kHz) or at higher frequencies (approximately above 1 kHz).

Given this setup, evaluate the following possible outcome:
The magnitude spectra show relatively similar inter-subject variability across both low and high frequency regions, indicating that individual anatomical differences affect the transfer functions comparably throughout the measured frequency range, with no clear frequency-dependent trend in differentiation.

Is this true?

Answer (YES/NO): NO